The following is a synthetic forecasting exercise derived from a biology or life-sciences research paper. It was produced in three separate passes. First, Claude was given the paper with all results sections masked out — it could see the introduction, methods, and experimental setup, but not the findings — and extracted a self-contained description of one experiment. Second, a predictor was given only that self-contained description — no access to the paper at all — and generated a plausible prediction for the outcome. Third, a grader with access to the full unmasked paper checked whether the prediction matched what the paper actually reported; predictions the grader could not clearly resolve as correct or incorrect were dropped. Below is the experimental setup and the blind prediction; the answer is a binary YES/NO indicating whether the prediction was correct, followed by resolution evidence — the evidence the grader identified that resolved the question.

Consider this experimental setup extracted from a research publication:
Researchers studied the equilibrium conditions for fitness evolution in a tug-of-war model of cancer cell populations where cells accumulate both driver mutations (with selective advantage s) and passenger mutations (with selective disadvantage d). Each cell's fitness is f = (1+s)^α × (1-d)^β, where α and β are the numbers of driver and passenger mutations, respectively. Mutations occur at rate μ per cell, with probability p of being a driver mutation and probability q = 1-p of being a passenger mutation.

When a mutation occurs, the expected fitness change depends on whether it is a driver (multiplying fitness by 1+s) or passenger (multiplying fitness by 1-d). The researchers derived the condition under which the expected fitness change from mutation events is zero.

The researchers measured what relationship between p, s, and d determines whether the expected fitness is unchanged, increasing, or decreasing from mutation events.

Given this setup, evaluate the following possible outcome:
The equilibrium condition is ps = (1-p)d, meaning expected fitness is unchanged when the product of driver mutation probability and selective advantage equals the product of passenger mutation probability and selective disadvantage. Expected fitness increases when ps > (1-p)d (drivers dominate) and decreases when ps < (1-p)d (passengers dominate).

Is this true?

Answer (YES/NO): YES